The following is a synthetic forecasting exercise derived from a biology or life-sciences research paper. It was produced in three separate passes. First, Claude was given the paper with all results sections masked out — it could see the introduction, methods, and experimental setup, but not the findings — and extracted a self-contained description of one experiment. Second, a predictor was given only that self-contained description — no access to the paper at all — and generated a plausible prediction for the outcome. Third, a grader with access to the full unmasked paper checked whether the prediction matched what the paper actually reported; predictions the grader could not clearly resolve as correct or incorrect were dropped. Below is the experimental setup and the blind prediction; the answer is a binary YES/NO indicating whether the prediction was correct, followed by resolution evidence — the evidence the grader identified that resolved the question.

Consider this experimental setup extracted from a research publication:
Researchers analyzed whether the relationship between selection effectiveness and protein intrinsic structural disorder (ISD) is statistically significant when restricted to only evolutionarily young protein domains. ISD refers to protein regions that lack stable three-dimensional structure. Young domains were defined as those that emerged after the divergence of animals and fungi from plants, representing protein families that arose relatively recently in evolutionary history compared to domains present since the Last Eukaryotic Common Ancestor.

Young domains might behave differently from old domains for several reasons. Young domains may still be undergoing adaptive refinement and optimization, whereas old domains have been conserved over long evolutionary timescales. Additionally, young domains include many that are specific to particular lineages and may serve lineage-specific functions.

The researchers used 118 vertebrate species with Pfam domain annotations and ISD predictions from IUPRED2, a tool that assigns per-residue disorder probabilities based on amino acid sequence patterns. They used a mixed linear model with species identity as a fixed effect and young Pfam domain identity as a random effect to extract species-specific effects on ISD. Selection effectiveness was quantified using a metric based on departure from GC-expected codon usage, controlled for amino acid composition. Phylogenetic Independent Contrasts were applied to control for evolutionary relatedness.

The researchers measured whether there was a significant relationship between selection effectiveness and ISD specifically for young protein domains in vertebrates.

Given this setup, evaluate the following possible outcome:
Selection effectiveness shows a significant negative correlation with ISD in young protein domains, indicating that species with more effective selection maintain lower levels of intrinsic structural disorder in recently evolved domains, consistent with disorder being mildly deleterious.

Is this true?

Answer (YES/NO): NO